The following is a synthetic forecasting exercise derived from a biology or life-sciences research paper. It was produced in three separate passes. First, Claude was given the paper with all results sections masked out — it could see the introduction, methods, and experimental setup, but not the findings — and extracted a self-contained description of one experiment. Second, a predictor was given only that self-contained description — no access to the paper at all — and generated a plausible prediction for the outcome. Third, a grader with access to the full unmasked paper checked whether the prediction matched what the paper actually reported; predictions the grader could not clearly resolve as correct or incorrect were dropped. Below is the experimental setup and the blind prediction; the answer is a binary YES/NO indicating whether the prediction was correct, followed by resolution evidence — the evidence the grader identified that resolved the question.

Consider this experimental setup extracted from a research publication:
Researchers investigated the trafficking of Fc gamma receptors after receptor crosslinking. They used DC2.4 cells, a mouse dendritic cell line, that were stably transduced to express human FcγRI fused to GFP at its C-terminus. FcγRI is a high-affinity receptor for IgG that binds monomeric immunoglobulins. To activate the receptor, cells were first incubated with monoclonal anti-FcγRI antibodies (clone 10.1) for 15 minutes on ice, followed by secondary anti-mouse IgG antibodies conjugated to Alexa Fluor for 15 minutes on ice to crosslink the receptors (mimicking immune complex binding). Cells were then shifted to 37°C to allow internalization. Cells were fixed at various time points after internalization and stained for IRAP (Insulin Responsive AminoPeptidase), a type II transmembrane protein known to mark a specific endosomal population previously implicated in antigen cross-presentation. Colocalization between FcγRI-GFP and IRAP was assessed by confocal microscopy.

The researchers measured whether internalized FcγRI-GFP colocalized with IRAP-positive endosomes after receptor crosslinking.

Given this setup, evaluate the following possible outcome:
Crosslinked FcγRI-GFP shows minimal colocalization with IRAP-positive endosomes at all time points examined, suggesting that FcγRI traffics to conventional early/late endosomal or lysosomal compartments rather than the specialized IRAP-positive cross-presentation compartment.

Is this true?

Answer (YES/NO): NO